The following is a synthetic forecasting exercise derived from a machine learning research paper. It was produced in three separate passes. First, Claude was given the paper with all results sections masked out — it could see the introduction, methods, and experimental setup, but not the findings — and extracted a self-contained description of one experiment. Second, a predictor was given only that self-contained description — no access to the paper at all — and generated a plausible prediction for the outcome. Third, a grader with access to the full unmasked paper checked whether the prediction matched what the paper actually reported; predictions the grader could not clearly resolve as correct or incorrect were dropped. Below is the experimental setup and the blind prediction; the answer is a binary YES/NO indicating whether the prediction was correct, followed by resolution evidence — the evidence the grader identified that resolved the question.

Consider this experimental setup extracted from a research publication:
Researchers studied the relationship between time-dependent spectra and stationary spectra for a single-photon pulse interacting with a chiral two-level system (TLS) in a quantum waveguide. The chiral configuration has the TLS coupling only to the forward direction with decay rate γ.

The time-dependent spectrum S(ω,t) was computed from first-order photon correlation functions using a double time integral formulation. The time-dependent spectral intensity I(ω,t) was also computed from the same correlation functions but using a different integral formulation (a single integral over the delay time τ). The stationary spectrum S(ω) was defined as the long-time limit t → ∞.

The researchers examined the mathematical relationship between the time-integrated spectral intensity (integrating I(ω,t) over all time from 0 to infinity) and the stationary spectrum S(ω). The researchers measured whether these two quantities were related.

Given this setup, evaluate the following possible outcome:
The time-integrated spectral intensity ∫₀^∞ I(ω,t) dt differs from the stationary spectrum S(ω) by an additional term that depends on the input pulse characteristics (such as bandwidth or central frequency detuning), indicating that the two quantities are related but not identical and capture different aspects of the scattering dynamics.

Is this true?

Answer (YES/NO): NO